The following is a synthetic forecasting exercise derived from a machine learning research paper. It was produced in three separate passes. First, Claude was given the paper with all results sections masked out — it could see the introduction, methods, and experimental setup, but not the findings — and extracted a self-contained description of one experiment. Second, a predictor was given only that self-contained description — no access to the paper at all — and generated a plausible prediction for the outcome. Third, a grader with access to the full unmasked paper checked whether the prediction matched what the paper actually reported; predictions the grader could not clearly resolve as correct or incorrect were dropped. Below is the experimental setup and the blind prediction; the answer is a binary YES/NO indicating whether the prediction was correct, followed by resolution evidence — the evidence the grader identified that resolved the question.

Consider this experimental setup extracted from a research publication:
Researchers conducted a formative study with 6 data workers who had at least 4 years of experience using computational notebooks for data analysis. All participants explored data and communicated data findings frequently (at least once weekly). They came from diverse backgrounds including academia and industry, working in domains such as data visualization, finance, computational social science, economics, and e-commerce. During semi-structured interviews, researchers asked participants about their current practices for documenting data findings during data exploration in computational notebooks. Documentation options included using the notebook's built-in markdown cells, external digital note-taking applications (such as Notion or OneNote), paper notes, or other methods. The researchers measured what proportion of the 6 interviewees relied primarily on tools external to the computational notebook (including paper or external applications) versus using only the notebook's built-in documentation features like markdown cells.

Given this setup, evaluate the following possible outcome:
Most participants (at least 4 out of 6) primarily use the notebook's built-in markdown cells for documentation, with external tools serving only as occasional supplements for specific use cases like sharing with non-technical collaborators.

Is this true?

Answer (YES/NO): NO